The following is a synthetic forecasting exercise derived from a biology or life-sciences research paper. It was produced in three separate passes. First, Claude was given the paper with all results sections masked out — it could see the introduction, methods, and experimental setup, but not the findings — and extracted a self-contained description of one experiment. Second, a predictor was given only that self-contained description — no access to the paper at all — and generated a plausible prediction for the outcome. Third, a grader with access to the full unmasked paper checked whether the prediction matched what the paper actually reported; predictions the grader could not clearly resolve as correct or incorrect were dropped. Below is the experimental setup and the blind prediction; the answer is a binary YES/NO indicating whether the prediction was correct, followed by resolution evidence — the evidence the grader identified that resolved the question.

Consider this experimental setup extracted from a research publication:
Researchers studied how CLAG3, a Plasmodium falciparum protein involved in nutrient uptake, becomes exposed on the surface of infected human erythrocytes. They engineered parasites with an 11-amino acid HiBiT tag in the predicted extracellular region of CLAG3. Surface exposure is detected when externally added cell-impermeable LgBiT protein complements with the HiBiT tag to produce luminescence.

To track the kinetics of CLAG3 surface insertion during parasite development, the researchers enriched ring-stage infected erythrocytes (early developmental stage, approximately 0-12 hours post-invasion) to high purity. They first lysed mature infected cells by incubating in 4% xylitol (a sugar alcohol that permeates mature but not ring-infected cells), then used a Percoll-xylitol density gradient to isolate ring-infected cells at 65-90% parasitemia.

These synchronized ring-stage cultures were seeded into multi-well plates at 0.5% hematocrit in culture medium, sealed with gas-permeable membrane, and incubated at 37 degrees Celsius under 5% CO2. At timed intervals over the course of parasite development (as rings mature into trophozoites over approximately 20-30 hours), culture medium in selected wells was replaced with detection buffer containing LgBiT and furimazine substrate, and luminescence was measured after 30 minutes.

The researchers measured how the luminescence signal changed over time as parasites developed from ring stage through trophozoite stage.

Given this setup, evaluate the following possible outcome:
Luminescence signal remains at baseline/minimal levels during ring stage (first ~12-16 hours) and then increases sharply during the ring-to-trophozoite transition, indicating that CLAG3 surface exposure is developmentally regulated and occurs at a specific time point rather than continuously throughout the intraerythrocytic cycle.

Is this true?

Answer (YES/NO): YES